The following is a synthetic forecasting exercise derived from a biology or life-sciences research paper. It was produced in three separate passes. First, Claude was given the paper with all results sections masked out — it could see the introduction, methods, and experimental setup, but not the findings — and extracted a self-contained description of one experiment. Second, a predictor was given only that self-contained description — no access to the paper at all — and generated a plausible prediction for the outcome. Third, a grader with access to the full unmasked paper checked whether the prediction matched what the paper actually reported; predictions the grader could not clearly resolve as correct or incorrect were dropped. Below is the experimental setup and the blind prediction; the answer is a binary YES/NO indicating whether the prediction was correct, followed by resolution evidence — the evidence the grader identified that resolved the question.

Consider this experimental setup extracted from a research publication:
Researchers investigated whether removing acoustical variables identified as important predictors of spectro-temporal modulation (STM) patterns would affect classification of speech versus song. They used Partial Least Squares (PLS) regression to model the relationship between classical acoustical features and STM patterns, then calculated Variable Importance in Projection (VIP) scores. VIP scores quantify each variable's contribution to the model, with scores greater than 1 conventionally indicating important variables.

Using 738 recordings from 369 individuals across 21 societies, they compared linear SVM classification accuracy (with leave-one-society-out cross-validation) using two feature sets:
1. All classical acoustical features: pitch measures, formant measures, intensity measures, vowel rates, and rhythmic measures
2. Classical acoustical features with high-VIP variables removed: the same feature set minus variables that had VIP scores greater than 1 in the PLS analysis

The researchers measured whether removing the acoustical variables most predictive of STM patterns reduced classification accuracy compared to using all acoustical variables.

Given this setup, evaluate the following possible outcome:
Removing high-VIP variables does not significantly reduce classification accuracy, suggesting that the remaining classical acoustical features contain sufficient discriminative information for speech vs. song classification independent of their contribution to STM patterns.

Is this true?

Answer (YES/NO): NO